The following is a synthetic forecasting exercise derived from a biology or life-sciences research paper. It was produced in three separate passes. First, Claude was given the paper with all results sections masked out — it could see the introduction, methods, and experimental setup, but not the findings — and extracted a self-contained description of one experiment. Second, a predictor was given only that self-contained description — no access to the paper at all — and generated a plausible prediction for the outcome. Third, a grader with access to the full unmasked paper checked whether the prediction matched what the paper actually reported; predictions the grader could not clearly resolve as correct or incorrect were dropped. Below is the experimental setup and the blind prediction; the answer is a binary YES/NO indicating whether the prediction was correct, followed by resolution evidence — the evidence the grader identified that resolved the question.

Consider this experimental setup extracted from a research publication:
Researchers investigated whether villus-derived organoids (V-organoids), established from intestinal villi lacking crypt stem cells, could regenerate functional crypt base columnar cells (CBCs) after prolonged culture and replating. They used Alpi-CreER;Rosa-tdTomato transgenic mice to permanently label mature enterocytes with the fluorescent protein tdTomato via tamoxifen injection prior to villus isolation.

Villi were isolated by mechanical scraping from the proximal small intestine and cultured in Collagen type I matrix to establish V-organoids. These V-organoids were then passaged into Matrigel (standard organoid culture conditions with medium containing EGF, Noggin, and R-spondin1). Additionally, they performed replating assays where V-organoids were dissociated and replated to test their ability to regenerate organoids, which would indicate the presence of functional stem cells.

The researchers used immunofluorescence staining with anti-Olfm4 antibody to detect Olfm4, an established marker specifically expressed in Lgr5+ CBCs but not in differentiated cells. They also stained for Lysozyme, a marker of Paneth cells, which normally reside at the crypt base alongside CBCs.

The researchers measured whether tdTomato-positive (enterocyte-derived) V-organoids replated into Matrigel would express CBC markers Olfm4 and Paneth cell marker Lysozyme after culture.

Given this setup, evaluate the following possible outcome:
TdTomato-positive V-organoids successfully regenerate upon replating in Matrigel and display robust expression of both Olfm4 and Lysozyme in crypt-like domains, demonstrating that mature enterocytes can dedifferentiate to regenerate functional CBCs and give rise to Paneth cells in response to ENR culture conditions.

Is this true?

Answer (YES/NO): YES